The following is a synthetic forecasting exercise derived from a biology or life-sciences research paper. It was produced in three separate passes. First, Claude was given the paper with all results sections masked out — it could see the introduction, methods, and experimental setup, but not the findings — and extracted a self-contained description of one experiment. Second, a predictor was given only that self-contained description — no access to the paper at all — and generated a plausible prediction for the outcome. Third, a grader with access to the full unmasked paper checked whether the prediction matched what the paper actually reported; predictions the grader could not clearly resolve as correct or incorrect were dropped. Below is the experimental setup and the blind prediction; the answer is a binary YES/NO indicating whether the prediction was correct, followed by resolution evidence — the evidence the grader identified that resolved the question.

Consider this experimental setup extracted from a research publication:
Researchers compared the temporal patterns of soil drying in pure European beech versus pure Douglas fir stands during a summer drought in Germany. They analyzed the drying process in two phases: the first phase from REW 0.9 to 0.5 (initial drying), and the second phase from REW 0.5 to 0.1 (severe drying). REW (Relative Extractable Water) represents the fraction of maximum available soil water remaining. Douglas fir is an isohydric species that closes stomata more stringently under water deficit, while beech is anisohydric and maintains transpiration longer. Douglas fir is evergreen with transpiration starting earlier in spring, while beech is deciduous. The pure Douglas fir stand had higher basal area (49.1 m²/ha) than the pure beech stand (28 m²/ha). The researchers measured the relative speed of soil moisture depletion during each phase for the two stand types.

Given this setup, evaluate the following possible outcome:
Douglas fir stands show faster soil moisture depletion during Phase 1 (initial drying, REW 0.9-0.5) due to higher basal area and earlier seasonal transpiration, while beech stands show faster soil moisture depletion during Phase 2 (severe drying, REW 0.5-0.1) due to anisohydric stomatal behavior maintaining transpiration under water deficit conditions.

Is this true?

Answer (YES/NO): YES